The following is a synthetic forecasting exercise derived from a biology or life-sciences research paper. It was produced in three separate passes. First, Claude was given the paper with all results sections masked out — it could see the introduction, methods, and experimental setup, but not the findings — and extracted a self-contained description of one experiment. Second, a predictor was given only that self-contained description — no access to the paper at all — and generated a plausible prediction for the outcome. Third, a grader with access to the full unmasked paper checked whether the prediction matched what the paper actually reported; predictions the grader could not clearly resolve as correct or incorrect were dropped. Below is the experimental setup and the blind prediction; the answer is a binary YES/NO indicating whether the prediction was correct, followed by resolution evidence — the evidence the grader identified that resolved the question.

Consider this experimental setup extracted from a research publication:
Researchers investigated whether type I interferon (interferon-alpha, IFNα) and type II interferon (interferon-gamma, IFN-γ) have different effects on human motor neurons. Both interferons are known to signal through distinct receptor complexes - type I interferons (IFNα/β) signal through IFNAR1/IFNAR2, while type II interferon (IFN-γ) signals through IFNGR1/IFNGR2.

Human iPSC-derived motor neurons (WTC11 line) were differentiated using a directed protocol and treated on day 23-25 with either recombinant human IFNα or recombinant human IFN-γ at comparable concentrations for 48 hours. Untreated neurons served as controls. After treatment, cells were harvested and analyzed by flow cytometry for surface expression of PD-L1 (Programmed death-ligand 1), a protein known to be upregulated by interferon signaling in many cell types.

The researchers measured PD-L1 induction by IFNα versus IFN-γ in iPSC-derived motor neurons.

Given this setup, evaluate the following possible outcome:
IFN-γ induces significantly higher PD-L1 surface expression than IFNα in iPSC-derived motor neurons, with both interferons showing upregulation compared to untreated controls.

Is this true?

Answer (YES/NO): NO